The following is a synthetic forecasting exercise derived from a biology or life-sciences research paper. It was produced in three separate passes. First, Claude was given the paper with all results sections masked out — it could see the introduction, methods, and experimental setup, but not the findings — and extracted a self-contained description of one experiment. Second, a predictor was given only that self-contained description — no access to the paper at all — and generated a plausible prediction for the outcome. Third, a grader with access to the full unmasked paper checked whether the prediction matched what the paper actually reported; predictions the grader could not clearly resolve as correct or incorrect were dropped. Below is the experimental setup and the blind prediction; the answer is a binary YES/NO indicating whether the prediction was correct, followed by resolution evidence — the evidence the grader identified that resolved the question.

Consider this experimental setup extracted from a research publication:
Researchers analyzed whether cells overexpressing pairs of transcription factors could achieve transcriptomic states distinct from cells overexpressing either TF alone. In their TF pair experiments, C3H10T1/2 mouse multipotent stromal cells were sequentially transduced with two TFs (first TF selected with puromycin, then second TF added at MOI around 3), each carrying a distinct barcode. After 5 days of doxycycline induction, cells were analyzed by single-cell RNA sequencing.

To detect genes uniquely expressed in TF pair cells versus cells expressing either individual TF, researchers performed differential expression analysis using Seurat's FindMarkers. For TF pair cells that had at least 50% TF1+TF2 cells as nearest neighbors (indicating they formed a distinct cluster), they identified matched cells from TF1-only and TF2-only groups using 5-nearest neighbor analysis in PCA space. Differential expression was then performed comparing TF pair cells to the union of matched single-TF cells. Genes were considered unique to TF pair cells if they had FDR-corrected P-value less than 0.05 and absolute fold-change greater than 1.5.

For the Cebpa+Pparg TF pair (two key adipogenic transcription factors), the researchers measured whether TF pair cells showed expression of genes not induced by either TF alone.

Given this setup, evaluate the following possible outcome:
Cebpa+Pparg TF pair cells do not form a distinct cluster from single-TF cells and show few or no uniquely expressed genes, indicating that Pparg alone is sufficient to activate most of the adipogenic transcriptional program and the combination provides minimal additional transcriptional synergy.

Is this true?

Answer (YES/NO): NO